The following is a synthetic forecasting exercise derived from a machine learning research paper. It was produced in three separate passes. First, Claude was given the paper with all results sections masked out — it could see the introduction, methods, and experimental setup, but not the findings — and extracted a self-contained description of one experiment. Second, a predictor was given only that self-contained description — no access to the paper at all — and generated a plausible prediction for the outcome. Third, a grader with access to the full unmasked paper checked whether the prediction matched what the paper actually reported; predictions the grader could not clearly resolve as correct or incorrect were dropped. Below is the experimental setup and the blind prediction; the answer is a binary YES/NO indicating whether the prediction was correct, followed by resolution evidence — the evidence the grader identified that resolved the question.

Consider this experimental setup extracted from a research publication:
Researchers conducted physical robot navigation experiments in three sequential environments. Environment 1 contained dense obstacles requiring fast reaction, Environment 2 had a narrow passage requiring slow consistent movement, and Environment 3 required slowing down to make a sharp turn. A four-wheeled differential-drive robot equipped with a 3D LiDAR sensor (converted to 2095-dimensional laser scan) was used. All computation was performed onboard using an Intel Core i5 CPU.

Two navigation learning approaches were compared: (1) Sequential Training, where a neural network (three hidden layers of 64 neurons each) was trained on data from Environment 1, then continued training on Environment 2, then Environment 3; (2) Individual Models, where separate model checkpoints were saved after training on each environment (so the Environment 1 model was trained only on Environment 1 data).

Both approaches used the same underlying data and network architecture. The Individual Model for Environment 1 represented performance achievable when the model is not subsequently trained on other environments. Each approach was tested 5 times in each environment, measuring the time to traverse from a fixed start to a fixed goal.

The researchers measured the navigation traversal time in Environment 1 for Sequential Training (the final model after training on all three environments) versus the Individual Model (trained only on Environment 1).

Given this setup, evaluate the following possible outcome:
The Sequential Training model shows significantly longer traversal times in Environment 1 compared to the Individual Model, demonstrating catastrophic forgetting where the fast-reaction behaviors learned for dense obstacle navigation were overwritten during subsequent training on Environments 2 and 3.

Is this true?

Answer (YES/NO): YES